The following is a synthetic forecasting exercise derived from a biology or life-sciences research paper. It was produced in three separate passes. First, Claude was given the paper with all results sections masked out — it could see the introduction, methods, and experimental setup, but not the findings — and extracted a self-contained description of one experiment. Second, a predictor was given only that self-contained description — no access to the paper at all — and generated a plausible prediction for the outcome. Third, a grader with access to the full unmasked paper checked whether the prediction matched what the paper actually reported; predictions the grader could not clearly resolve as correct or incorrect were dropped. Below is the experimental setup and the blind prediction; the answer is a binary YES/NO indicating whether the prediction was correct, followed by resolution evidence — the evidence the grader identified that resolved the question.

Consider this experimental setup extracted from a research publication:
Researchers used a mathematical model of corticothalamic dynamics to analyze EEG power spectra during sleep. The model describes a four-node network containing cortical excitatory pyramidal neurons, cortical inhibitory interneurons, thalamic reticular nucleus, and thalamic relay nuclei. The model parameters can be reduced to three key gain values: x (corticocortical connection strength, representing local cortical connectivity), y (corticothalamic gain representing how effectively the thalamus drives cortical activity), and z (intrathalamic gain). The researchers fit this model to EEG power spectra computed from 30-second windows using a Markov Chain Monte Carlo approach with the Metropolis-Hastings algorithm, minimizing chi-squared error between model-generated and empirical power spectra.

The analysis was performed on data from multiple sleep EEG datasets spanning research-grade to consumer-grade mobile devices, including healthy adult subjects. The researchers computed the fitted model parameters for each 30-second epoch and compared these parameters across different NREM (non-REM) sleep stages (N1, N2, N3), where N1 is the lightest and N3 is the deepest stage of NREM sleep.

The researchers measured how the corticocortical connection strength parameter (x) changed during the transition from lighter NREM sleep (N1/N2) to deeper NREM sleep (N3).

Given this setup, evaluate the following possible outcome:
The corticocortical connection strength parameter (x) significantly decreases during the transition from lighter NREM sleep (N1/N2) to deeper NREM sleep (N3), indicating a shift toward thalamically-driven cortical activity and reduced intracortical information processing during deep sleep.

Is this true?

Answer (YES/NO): NO